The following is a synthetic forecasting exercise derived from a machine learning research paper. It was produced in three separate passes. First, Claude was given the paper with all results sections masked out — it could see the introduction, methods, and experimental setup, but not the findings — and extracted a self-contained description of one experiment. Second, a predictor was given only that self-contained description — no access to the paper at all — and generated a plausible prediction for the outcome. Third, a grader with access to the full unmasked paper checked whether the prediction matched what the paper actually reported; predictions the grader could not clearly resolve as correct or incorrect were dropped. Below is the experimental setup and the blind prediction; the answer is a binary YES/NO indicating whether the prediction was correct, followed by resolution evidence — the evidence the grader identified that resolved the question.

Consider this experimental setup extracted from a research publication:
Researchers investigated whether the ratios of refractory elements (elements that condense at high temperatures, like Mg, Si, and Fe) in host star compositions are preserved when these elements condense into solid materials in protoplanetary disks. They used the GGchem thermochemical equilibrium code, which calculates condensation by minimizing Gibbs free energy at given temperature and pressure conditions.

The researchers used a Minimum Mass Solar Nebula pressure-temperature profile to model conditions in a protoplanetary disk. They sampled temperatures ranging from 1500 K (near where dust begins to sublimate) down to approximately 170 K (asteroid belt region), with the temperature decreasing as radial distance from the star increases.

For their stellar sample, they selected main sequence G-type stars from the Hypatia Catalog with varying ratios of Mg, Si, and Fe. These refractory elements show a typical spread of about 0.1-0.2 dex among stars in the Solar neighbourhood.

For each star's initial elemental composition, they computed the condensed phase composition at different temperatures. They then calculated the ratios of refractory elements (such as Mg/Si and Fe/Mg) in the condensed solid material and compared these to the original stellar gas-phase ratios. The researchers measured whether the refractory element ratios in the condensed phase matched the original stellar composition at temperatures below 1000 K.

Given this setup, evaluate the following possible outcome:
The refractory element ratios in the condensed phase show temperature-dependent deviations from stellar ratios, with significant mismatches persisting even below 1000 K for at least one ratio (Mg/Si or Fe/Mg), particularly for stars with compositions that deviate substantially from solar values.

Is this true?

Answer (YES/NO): NO